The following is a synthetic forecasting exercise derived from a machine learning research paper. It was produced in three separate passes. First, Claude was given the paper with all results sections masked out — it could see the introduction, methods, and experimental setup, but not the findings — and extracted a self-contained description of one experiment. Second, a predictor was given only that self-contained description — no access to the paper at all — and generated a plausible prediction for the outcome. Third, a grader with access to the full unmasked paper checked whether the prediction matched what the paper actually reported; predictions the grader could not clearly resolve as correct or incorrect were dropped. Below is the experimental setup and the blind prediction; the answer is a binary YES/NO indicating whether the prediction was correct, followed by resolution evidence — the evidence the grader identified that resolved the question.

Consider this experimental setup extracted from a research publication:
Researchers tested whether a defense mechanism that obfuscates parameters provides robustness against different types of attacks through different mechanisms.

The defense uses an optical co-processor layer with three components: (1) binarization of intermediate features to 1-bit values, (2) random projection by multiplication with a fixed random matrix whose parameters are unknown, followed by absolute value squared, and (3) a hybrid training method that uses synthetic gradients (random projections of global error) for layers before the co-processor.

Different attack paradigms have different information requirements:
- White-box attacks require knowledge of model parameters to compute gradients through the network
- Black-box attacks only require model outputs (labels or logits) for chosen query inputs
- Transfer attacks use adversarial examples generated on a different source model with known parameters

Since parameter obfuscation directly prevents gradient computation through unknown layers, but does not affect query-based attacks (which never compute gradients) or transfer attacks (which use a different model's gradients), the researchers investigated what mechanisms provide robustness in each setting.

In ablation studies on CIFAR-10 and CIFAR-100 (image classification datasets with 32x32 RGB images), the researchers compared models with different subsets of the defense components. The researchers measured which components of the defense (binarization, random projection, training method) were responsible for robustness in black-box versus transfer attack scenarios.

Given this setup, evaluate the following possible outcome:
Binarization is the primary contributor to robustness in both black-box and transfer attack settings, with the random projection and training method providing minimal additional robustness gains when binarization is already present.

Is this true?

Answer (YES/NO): NO